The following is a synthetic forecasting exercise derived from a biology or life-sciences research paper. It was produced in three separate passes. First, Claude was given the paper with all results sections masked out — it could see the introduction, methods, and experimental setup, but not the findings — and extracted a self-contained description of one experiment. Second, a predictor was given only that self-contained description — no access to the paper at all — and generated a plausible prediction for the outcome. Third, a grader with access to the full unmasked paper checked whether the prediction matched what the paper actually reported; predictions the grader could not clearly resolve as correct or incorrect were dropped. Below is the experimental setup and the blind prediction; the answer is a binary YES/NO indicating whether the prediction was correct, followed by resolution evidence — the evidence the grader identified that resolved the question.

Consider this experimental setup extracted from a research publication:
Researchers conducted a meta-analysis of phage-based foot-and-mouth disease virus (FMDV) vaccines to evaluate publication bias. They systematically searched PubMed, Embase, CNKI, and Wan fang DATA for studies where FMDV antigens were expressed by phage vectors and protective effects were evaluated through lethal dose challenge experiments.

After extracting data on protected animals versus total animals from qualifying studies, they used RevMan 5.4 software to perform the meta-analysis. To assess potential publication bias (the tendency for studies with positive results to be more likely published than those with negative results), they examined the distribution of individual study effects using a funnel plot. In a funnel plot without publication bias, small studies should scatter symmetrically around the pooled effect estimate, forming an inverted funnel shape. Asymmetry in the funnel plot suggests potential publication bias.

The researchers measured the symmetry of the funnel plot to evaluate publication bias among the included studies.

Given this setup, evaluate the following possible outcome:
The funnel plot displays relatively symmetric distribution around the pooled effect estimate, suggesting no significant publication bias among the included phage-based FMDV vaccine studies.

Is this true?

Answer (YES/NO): YES